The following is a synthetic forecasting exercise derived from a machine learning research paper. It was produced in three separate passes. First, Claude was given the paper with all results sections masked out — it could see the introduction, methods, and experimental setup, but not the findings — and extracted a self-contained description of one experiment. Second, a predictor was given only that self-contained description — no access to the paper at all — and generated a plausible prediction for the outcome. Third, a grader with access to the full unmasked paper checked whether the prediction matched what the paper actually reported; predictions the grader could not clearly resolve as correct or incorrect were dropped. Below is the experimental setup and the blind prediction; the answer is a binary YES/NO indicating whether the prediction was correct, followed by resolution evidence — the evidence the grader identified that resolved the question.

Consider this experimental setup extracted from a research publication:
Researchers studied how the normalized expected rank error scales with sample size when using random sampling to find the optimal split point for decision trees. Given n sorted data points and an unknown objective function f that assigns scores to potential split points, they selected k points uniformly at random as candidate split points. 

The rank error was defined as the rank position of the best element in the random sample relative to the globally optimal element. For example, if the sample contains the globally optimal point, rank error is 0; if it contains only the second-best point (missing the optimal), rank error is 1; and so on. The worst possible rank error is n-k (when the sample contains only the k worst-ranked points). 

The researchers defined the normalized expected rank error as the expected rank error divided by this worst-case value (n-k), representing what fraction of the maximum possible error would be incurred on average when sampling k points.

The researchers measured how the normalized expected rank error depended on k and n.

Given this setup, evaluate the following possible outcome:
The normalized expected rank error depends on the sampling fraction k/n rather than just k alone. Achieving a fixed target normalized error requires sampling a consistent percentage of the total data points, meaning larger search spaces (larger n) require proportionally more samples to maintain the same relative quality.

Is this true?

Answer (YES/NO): NO